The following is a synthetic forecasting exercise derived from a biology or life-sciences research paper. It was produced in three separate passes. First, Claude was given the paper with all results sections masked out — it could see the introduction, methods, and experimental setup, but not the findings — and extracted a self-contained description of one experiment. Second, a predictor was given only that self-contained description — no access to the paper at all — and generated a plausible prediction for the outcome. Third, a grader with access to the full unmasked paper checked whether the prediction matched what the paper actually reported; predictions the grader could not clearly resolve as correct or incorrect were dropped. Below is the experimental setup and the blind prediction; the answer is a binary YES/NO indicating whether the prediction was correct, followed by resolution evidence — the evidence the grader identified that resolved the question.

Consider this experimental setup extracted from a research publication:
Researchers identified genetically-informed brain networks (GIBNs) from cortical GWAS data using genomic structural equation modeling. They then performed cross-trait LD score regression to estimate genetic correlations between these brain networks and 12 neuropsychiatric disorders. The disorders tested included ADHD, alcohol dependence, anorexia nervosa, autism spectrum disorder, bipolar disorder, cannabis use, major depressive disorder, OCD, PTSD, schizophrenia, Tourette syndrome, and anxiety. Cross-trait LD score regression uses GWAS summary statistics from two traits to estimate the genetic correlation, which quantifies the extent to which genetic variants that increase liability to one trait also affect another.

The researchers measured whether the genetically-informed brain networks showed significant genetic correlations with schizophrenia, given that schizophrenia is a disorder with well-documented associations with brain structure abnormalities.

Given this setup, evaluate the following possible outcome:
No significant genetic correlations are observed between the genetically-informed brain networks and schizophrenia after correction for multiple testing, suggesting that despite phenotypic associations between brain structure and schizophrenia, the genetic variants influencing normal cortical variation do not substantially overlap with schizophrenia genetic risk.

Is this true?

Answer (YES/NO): YES